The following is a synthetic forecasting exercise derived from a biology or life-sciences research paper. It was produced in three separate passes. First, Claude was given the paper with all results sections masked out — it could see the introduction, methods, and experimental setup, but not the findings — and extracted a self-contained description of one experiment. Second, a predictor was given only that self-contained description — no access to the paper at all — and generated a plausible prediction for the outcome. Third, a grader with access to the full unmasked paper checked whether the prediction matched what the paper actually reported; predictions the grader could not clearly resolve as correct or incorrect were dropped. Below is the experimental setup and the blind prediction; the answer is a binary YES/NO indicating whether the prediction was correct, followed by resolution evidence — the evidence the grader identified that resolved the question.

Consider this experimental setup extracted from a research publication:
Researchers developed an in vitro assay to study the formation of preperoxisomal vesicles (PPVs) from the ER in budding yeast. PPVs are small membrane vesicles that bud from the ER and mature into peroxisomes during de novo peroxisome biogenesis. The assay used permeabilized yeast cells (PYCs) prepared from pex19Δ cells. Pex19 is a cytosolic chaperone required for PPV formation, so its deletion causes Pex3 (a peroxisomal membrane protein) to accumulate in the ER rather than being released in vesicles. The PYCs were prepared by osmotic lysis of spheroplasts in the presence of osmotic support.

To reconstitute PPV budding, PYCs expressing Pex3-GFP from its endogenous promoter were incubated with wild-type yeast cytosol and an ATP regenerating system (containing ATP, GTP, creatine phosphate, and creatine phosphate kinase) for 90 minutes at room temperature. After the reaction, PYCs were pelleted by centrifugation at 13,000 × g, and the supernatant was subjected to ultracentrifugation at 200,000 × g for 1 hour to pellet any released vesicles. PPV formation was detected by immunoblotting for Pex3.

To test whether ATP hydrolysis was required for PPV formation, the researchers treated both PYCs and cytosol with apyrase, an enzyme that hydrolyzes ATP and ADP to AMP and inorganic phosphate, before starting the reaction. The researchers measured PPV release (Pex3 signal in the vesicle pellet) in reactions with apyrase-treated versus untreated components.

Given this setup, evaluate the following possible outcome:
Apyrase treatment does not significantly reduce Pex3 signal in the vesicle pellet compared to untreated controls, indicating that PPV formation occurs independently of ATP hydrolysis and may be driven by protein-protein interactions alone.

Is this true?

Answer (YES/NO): NO